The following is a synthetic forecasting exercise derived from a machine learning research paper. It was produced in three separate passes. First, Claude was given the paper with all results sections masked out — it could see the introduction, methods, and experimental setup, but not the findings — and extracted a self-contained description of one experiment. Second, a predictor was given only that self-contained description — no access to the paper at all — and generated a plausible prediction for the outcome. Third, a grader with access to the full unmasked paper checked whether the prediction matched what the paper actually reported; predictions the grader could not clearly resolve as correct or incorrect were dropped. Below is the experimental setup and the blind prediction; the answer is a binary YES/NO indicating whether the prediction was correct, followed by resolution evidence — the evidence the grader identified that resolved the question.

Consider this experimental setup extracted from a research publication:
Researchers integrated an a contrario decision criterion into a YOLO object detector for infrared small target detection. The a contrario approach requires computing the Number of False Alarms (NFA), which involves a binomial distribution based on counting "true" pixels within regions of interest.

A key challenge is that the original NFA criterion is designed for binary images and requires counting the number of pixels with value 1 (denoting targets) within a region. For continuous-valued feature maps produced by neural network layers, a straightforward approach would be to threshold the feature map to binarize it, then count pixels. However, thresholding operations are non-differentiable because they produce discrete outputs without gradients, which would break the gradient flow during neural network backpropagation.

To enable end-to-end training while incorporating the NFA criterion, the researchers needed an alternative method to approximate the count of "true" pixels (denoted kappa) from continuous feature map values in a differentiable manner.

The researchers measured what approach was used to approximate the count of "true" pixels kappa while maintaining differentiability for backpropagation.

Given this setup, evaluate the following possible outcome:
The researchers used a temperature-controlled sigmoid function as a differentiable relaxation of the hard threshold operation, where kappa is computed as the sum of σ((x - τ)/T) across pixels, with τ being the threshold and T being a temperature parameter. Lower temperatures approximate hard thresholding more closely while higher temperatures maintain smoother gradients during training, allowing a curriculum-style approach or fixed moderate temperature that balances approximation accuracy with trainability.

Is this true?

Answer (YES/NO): NO